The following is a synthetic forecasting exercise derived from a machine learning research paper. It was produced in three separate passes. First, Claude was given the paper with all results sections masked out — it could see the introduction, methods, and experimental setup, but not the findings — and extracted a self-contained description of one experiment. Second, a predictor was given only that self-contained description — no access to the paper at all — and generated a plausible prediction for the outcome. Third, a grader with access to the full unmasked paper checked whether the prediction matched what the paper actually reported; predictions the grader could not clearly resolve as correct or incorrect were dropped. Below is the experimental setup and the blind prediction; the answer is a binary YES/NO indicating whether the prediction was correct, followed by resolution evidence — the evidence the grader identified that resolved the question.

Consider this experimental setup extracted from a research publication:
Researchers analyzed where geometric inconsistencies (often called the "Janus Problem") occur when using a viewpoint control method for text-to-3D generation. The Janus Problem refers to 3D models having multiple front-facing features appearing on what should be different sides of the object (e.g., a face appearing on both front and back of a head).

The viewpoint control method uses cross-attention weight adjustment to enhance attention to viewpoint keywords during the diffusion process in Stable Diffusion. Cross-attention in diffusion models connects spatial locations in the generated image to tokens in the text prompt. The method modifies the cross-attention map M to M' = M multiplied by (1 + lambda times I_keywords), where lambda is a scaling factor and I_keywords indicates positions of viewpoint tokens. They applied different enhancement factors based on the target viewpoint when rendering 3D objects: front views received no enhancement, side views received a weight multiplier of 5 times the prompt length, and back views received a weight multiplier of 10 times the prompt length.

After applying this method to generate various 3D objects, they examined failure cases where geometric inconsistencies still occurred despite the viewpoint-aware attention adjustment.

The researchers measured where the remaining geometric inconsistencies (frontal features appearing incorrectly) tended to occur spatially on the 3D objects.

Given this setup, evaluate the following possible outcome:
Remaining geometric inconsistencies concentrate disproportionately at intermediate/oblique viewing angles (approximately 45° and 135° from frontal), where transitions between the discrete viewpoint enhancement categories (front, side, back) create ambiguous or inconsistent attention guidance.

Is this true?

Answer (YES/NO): NO